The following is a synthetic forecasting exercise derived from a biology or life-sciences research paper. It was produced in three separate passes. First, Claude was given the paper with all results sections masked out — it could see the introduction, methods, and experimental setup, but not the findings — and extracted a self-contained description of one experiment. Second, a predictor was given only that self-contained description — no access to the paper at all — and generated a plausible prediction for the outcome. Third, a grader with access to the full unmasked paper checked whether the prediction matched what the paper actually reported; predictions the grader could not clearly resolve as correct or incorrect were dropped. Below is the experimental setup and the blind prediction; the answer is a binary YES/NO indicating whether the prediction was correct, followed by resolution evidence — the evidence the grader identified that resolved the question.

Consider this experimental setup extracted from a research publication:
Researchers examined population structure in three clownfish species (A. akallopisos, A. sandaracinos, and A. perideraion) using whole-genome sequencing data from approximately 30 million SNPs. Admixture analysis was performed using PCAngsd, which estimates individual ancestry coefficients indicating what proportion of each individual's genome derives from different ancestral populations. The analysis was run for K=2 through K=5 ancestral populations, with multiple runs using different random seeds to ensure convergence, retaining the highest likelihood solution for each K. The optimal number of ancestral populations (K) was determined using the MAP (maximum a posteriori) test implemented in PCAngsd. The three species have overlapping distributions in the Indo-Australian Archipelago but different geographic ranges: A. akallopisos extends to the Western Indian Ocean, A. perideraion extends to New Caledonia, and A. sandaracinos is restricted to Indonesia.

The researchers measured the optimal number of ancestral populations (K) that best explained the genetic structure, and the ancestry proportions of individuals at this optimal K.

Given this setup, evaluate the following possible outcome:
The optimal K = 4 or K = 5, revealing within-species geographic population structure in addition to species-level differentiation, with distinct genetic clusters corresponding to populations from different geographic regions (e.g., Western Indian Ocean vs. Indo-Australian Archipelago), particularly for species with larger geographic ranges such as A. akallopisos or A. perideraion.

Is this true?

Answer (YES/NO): NO